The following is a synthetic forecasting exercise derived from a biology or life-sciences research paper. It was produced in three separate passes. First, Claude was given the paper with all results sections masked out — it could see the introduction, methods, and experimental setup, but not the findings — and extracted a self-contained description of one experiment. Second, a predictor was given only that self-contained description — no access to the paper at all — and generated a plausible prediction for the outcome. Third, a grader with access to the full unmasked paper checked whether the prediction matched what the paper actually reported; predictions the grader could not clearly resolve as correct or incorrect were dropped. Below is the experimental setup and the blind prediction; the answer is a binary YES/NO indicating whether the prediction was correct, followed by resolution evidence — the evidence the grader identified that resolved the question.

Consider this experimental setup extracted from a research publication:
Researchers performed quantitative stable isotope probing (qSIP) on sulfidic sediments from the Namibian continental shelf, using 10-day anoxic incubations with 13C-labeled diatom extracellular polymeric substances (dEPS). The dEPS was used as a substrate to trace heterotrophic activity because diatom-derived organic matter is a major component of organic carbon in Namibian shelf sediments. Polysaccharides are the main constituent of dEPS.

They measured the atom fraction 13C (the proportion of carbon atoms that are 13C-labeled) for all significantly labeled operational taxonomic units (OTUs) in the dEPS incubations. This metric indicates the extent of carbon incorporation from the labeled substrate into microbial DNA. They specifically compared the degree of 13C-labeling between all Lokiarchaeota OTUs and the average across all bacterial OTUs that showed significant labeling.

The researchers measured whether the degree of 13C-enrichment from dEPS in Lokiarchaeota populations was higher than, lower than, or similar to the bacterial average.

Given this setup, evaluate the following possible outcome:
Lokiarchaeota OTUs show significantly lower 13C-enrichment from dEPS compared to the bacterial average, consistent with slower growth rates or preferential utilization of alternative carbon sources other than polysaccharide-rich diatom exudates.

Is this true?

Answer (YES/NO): NO